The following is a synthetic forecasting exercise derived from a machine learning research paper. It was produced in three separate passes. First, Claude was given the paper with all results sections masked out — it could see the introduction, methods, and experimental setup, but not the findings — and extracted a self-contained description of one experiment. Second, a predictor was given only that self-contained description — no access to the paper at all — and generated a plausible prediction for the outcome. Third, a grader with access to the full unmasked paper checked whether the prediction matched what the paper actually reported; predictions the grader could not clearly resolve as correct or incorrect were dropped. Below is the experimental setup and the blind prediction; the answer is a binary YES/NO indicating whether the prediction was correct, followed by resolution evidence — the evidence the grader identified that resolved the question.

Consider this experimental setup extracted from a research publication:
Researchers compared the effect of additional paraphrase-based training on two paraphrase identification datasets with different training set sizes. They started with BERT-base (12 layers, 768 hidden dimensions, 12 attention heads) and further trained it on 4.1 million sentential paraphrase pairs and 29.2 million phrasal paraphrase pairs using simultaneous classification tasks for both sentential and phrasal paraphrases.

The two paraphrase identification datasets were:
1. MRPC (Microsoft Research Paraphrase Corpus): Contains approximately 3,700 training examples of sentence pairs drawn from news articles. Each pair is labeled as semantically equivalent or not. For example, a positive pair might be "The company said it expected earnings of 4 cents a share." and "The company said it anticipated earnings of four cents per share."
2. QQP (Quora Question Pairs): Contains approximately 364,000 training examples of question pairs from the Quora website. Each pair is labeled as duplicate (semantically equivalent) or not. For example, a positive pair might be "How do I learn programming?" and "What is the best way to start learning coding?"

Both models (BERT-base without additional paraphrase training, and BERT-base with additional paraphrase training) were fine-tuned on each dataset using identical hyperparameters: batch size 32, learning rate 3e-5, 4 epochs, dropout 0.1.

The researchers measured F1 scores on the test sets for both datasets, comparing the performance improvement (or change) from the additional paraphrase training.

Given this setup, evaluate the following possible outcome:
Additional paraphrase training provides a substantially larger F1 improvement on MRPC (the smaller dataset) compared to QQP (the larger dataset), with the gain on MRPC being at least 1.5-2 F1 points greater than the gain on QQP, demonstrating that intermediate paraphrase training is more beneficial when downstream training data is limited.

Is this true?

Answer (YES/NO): NO